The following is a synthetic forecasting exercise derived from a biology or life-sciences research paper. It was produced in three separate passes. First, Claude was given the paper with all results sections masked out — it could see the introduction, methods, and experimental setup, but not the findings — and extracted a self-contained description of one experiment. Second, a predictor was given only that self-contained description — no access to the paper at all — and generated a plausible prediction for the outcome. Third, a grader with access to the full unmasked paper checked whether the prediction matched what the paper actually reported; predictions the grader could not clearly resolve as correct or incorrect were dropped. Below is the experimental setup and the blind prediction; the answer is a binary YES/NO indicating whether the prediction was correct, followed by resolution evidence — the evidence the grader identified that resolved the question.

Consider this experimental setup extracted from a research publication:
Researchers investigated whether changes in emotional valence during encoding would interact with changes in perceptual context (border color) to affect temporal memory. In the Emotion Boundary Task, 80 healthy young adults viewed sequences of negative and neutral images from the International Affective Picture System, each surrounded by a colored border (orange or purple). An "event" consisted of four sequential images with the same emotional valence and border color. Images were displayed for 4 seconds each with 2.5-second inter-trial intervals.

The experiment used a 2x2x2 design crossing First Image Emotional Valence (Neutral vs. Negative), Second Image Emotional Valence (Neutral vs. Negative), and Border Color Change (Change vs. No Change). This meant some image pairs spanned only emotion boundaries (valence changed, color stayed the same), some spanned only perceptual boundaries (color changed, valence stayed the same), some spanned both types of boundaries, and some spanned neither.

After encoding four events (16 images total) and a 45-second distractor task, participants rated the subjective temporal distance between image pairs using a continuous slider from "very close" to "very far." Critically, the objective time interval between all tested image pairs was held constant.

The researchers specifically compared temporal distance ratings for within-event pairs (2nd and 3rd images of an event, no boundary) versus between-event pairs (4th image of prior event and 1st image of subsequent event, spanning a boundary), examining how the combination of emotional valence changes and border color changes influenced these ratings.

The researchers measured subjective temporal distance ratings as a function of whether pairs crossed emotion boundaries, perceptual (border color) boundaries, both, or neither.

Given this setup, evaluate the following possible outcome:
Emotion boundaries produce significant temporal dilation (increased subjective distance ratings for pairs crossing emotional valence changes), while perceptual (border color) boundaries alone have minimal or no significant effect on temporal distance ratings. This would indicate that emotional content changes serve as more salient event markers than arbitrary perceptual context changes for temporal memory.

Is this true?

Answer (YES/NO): NO